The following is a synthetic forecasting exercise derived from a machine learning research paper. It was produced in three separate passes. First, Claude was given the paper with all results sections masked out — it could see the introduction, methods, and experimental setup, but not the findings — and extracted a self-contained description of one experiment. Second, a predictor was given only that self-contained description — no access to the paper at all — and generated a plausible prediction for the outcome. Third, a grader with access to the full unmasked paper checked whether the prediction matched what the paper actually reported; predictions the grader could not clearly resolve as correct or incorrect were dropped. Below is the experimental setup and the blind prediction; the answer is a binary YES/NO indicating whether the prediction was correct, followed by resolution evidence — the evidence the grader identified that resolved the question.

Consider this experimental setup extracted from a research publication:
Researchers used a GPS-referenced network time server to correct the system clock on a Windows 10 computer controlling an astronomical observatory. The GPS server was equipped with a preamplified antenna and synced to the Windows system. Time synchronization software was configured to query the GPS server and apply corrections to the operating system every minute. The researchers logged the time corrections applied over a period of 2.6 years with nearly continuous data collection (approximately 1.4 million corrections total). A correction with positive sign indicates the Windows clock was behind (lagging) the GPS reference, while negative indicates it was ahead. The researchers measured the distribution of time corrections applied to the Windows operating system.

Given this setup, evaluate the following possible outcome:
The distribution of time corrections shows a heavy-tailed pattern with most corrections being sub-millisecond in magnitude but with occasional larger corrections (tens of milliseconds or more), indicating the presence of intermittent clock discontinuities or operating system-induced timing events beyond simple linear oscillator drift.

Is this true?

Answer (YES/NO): NO